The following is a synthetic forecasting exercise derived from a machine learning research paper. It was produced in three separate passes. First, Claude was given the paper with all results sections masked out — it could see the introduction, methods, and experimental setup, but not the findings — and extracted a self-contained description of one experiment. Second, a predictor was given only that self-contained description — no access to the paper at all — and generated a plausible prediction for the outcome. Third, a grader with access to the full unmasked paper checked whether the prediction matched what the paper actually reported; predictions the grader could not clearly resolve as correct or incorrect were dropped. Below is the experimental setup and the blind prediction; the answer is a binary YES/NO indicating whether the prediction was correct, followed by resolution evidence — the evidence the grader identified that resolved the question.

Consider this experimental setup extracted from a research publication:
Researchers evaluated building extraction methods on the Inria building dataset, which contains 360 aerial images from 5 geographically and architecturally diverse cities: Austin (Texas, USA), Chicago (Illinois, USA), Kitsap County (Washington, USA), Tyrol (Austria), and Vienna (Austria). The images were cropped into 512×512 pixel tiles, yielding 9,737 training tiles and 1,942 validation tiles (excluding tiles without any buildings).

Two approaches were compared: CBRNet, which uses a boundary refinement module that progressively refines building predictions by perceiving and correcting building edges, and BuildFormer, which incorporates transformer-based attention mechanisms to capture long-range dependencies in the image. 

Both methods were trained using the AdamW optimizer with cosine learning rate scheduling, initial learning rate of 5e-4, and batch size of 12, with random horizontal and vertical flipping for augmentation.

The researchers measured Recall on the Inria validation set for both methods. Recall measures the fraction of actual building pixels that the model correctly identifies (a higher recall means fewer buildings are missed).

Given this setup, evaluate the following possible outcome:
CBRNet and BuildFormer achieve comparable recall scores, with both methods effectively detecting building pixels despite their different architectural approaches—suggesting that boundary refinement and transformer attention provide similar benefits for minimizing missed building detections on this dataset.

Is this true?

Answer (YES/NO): YES